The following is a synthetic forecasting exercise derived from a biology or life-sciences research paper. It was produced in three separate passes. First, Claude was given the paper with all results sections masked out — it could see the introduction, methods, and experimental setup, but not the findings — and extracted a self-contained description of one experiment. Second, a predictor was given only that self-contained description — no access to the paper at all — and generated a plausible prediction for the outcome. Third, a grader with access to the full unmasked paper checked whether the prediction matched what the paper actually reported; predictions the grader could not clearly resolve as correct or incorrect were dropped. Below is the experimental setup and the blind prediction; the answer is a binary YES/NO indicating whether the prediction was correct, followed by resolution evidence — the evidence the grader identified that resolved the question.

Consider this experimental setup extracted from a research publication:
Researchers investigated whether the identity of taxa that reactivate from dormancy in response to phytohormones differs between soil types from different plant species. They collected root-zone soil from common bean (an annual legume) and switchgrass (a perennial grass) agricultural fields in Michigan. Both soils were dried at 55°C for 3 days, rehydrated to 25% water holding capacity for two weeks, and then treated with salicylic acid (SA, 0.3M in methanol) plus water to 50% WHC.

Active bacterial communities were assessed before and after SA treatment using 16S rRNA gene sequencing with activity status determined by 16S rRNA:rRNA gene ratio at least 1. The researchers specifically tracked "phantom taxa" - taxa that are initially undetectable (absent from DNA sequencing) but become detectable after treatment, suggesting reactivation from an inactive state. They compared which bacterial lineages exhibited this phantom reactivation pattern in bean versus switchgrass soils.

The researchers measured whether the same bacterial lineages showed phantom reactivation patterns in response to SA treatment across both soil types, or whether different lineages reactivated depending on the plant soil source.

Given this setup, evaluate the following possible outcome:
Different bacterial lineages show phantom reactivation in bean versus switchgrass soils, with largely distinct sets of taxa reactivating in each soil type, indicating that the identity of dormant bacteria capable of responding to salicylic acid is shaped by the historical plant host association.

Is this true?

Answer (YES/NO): NO